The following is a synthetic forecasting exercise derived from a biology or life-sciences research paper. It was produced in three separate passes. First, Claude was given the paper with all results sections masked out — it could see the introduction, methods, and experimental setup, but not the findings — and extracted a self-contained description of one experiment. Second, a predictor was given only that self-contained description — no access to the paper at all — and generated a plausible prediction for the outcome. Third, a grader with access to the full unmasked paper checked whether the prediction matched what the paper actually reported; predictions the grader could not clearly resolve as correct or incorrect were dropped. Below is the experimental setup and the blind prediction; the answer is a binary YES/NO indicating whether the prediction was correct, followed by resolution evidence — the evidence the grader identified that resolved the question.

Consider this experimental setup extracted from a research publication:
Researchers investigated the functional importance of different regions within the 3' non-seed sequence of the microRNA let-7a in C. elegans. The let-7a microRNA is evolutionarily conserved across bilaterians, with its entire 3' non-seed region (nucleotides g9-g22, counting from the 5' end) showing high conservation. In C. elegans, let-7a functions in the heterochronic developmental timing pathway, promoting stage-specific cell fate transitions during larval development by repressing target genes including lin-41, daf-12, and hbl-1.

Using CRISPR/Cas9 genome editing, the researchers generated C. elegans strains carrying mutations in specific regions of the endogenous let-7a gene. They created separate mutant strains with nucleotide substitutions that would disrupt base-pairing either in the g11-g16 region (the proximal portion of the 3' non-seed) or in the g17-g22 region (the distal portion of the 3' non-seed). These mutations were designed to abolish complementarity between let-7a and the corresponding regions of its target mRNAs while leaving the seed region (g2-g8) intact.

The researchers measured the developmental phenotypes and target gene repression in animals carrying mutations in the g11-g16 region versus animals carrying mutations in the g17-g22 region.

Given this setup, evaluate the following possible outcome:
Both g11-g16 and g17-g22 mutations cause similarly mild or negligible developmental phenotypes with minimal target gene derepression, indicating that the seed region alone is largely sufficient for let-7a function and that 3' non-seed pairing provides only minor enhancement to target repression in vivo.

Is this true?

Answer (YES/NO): NO